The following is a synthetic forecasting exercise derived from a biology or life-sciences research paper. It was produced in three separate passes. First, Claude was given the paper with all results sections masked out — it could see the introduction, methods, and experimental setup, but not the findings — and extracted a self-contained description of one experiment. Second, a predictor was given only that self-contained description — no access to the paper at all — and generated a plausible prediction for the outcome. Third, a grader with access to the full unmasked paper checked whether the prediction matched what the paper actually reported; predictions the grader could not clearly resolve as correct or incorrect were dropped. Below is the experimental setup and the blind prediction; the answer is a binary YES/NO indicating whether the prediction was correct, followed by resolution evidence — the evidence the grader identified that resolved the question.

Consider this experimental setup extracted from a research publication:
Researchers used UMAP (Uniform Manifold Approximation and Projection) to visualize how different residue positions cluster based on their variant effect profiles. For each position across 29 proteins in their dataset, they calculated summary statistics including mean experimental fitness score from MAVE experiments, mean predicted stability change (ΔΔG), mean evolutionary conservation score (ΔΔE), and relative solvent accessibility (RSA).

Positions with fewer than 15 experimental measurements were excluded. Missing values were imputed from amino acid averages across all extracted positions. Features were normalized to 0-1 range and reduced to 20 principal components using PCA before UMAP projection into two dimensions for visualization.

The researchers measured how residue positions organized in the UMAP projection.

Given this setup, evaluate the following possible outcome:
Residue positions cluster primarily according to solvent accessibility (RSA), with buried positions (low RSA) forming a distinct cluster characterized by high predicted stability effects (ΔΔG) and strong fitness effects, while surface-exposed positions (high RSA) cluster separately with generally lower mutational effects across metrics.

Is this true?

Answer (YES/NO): NO